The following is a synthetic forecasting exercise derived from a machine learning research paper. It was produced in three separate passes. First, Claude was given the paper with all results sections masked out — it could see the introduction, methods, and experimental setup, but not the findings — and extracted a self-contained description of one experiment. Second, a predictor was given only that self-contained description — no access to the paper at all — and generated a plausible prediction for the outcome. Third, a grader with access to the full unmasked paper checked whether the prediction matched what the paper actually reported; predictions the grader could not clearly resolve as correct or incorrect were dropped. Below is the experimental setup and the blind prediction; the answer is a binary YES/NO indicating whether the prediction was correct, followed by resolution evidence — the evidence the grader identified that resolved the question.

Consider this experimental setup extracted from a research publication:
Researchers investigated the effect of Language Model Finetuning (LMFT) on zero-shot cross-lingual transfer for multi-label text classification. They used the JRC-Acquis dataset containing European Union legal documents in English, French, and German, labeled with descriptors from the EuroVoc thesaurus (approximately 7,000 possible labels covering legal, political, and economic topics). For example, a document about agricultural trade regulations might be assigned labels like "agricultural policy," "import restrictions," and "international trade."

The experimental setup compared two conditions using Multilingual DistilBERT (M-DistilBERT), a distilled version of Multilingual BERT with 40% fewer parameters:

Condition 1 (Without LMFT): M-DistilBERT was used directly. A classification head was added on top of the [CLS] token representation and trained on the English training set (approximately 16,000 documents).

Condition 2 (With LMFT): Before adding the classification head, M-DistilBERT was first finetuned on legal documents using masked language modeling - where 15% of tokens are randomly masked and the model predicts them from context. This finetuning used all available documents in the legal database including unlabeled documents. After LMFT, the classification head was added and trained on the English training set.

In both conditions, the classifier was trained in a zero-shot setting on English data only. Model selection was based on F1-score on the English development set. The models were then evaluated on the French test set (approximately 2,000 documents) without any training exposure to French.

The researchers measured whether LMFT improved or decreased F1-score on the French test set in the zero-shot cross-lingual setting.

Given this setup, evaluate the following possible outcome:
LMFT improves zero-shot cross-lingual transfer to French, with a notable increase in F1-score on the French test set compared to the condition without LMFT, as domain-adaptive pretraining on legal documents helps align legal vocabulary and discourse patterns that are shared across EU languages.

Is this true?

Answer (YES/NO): YES